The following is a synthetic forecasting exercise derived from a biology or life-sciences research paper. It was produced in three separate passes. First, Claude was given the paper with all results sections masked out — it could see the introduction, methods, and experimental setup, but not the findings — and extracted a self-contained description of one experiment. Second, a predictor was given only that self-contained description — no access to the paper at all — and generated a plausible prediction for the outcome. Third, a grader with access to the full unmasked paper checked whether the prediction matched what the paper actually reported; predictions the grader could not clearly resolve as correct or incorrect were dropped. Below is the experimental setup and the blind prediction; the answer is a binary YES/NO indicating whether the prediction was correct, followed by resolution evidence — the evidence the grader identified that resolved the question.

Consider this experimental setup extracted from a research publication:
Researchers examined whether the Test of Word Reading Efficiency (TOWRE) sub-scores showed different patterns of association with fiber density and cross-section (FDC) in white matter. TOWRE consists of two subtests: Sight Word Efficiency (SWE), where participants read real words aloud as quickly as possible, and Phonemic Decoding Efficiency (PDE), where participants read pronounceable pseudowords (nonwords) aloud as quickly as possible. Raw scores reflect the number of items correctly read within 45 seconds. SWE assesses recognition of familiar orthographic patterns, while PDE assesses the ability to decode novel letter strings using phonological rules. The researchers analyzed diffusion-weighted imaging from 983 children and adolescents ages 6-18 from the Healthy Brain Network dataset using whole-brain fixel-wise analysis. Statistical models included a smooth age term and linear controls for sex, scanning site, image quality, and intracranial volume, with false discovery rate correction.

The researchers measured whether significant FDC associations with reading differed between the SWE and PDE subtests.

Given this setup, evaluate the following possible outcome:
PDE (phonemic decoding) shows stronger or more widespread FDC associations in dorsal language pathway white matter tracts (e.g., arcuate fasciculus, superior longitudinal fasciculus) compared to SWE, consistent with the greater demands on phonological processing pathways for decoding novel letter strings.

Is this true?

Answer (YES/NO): NO